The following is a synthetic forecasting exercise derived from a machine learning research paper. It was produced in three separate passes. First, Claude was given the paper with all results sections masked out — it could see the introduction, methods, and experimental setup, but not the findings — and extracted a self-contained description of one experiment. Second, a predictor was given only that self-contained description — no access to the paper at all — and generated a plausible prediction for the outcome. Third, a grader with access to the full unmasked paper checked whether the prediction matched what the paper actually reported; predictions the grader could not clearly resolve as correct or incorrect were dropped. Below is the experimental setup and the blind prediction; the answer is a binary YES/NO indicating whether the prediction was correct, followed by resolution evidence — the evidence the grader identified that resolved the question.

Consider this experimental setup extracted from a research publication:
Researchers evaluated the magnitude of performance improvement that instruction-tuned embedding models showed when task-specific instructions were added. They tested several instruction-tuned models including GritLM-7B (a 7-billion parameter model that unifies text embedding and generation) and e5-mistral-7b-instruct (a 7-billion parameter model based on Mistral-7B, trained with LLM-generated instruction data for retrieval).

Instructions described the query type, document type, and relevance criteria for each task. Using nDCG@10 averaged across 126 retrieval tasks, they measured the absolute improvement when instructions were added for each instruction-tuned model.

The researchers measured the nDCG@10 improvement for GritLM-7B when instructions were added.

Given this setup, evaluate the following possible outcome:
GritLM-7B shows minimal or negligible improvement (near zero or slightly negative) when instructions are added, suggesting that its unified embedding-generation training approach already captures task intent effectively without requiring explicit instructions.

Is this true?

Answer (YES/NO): NO